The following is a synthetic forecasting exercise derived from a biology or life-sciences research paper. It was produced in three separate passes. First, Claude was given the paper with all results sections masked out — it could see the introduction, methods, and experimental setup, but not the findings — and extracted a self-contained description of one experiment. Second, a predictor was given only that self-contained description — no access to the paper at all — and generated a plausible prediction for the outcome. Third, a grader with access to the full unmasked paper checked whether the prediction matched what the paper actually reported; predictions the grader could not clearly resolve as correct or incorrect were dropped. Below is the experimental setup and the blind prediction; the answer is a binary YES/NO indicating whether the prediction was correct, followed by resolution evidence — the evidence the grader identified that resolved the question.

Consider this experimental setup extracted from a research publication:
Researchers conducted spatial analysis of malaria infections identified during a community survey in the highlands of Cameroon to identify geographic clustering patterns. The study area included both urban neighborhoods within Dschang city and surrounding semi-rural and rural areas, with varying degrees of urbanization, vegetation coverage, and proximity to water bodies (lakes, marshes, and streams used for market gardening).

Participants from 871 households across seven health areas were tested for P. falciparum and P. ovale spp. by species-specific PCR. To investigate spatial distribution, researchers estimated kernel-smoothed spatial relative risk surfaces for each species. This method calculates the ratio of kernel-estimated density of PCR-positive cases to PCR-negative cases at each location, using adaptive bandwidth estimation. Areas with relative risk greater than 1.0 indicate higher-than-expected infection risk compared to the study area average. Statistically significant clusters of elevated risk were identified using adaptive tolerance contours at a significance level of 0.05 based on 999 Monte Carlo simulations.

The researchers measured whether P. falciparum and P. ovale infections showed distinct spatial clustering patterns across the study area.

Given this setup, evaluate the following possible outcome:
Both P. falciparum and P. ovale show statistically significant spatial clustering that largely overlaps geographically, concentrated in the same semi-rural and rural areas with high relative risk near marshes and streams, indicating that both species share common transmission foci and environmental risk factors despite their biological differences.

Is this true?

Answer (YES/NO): NO